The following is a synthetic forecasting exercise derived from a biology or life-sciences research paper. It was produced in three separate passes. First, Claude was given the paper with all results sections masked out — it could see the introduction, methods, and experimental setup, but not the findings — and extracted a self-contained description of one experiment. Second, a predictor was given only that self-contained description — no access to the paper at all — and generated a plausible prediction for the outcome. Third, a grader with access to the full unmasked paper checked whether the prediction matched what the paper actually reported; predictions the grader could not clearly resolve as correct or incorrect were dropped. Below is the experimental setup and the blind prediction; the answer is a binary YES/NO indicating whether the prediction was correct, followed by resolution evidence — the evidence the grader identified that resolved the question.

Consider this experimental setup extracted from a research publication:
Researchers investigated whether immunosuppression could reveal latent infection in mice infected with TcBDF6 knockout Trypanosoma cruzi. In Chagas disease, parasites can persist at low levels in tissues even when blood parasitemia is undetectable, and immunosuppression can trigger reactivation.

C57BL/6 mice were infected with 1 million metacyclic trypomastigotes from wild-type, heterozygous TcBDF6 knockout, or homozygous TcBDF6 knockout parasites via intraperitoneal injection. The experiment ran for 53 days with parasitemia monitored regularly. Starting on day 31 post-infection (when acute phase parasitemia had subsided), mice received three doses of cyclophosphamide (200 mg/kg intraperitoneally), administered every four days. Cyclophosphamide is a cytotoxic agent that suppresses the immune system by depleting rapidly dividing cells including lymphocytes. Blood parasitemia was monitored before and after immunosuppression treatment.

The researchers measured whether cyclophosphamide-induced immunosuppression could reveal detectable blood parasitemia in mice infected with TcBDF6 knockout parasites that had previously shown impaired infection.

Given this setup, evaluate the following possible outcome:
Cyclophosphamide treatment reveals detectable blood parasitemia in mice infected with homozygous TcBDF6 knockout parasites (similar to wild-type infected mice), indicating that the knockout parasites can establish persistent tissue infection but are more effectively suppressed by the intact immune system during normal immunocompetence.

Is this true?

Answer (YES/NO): NO